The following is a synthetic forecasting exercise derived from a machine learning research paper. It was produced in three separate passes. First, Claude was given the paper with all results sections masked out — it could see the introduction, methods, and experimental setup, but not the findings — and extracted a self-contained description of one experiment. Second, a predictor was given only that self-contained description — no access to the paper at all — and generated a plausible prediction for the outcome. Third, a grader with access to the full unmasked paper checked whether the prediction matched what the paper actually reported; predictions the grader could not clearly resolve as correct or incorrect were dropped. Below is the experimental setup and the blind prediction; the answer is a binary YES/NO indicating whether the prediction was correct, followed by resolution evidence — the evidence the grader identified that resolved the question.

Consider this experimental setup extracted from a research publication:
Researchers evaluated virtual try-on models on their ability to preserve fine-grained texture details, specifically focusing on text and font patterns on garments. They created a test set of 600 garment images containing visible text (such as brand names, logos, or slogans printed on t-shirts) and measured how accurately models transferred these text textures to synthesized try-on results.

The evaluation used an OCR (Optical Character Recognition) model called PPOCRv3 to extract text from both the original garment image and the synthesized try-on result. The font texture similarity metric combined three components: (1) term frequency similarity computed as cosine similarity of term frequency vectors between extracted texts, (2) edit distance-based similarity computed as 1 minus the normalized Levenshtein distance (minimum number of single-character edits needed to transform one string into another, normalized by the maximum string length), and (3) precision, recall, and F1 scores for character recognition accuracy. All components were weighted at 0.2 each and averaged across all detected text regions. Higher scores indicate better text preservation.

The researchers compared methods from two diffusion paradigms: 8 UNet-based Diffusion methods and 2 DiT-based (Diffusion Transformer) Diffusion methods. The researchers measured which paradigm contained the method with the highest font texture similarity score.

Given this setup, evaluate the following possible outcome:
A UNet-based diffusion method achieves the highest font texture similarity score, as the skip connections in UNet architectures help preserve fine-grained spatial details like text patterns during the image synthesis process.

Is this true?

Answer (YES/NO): NO